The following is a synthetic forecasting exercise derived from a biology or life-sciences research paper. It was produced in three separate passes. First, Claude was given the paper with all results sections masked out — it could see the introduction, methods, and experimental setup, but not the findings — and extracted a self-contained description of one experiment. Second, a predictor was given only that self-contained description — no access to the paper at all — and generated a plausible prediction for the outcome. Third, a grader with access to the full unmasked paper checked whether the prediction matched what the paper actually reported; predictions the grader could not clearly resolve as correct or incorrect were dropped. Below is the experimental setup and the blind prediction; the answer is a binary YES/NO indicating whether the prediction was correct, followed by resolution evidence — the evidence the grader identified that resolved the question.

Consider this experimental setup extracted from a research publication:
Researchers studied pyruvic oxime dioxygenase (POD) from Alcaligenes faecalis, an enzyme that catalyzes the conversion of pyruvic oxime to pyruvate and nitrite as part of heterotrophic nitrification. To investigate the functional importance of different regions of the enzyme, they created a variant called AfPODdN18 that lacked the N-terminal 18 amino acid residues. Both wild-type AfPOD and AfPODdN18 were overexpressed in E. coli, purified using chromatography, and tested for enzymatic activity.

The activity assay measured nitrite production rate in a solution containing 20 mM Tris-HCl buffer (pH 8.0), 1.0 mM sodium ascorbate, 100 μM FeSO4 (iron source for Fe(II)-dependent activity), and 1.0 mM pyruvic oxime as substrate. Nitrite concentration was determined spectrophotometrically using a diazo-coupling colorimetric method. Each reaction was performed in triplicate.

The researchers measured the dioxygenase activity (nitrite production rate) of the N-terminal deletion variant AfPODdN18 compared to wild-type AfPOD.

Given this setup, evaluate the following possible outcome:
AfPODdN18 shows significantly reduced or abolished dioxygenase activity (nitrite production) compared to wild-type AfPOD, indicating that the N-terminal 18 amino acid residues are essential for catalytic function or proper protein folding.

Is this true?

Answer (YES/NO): YES